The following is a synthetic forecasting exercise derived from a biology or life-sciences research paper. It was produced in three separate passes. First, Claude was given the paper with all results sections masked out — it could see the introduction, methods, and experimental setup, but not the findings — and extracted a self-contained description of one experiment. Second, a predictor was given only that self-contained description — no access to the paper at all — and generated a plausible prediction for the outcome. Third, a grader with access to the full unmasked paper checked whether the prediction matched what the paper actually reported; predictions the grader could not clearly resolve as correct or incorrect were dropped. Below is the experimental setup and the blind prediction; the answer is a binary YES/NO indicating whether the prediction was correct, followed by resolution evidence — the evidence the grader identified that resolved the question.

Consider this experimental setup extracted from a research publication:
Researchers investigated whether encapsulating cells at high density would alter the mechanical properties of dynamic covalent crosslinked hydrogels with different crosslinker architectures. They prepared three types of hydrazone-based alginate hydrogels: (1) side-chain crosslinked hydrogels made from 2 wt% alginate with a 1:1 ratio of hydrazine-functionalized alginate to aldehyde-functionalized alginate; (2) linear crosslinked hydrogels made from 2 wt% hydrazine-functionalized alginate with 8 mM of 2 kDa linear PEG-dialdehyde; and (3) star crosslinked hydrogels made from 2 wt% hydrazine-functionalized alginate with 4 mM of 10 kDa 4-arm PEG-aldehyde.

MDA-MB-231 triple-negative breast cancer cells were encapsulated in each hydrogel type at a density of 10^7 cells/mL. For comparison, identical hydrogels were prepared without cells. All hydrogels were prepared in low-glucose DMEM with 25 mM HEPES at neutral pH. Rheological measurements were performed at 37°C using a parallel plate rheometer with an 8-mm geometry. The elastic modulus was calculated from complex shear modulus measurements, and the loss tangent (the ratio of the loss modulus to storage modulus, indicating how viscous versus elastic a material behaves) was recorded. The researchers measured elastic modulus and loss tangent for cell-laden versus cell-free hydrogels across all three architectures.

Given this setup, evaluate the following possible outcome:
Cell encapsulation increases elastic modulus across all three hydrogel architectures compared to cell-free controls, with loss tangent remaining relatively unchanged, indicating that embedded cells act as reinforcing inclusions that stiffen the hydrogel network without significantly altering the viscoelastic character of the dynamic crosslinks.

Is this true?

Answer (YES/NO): NO